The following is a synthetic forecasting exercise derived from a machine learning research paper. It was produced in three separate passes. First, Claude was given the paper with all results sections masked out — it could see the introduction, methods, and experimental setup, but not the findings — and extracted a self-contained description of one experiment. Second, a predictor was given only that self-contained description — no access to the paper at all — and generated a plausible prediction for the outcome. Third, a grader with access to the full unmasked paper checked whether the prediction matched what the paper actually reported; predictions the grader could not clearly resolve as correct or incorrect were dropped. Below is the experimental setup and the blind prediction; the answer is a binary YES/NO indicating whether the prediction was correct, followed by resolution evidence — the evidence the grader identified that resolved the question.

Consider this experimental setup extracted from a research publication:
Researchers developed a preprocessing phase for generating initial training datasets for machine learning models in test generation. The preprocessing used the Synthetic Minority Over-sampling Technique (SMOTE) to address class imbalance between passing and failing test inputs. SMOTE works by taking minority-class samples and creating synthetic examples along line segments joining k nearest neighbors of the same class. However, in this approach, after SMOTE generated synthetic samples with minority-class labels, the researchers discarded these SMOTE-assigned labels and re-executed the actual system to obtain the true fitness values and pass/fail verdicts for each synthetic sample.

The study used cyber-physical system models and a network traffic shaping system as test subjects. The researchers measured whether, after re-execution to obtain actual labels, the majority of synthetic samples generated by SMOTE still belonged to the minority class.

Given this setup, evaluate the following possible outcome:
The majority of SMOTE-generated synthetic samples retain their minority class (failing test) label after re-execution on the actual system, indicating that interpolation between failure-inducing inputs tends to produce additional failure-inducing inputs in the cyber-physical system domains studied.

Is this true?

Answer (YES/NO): YES